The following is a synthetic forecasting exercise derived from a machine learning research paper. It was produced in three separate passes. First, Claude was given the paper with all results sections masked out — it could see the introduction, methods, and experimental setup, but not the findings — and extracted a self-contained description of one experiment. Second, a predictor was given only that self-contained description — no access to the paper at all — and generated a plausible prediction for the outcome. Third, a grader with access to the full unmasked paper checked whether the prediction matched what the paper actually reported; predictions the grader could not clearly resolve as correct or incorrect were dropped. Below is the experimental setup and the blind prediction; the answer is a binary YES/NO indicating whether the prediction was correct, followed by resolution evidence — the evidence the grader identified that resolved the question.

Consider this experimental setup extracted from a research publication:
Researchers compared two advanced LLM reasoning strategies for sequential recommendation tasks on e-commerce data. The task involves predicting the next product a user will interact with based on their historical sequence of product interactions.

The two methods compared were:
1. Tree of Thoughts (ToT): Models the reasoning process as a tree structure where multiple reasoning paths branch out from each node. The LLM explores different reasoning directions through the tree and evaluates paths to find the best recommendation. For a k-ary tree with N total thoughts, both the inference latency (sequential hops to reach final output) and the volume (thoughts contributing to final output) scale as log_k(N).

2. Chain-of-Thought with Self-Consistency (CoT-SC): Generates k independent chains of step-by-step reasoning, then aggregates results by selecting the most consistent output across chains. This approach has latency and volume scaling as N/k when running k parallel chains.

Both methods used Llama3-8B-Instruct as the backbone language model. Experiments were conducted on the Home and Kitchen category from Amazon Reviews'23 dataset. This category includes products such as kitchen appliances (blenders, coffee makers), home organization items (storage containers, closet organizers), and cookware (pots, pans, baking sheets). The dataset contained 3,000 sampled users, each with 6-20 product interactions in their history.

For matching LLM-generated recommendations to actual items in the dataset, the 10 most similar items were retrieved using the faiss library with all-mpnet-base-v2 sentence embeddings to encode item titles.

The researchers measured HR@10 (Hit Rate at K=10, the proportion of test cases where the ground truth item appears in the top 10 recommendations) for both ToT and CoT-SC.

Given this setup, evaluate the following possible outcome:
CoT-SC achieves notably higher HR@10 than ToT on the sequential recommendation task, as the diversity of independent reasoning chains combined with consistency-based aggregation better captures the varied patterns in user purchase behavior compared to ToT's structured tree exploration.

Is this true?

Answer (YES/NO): YES